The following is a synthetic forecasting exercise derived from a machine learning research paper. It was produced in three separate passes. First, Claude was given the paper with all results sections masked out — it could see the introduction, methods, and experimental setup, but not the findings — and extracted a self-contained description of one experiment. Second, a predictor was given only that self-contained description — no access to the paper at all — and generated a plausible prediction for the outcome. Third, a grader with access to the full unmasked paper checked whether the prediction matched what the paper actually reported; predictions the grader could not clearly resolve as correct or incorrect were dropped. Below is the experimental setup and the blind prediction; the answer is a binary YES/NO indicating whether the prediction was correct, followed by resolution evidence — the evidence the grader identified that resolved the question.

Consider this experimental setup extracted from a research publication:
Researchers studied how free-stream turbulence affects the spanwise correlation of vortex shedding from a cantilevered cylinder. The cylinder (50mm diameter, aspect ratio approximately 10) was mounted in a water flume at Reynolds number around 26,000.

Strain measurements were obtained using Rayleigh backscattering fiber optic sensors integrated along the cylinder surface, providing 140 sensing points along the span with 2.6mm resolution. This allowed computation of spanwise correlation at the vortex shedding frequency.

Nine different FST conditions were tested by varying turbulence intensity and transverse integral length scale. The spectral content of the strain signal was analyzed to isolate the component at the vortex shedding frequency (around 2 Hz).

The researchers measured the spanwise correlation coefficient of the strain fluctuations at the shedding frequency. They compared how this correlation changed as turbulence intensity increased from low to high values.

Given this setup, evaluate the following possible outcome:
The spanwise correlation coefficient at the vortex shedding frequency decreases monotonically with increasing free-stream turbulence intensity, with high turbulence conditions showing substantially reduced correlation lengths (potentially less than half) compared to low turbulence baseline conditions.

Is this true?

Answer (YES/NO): NO